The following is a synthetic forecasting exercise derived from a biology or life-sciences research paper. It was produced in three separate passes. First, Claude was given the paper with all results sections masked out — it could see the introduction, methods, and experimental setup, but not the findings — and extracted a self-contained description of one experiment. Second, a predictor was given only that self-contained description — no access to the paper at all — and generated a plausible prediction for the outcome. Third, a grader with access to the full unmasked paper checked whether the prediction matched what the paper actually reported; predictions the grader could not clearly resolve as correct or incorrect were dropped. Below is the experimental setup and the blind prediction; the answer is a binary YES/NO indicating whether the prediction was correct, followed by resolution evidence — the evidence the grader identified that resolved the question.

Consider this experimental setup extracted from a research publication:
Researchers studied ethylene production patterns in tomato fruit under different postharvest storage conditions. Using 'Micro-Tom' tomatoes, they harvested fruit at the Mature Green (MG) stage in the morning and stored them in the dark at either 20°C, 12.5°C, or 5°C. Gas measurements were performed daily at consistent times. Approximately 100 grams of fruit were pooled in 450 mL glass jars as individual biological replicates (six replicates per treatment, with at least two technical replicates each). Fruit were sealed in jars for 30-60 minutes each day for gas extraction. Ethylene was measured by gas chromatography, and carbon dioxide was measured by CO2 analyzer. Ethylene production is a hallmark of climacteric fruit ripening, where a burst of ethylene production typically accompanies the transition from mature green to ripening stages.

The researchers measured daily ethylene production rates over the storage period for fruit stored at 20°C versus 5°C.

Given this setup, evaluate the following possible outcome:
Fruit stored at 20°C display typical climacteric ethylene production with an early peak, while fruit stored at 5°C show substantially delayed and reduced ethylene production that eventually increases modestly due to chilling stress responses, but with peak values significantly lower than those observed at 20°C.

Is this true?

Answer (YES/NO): NO